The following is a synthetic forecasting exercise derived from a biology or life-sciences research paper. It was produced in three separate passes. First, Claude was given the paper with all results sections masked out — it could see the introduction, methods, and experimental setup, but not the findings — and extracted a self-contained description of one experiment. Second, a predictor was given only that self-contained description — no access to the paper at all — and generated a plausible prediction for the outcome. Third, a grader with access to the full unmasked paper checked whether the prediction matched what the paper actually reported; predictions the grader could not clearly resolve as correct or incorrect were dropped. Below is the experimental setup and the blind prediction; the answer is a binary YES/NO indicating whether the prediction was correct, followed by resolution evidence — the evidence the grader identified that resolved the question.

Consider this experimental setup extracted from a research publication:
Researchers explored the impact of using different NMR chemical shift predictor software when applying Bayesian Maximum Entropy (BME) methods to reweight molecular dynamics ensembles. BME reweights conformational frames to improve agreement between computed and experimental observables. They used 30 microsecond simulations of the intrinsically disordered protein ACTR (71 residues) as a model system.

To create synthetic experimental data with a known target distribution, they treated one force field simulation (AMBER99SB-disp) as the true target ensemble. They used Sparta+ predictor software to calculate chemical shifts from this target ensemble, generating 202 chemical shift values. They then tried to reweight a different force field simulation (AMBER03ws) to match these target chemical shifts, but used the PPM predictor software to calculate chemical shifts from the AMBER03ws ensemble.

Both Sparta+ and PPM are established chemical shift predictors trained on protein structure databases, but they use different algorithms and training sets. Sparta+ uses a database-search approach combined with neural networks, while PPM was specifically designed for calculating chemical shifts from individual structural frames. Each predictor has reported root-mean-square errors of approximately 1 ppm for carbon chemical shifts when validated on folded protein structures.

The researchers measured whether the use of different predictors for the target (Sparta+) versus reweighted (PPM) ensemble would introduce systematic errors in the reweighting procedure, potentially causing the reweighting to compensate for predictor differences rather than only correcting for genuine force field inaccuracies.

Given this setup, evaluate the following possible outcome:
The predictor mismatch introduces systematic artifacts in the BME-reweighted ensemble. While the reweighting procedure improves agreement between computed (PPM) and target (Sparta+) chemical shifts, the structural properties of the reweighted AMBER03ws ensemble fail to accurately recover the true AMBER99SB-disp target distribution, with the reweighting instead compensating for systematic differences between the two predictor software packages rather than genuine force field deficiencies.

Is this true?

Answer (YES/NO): NO